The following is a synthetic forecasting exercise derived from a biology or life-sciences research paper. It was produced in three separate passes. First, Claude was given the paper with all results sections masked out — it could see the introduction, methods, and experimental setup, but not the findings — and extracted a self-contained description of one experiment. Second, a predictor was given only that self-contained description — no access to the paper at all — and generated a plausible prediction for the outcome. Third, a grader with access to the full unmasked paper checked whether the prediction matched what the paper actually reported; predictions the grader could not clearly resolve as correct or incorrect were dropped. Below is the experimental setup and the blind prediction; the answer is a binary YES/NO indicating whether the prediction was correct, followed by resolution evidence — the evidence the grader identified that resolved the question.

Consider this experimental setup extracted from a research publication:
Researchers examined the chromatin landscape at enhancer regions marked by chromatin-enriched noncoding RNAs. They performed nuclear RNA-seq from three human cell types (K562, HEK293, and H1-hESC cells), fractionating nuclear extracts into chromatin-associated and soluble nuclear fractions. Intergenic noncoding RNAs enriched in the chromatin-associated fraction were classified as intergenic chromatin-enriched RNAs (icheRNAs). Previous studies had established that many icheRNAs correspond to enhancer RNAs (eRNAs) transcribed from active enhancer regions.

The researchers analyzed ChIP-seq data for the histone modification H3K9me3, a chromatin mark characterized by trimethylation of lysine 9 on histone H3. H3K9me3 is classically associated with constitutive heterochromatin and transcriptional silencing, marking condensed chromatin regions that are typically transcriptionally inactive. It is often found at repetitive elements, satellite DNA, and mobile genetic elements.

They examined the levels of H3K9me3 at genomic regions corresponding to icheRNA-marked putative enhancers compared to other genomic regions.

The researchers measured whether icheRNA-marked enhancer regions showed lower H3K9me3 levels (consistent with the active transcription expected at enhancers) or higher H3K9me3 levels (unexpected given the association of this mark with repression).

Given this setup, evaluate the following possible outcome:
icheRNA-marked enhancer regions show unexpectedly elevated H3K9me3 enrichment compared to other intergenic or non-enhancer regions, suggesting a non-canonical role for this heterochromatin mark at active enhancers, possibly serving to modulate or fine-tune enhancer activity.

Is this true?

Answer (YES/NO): YES